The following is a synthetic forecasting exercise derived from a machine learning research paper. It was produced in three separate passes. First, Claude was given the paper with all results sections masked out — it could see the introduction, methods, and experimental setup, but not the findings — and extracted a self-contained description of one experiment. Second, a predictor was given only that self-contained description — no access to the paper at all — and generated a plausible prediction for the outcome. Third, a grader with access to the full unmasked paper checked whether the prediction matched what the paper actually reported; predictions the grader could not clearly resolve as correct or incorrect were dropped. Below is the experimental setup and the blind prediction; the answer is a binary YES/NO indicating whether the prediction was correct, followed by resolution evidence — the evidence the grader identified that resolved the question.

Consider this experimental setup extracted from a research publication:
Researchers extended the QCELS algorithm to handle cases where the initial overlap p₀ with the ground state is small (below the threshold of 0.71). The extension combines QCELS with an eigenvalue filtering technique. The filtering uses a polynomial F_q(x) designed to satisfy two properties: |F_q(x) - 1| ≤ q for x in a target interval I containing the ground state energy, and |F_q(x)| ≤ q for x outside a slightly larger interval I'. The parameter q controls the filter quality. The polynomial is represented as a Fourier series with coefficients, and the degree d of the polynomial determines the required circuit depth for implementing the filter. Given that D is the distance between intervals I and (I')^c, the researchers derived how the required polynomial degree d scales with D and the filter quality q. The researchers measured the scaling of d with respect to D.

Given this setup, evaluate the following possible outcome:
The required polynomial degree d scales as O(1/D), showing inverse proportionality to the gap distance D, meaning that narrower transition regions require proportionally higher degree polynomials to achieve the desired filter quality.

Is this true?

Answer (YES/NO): YES